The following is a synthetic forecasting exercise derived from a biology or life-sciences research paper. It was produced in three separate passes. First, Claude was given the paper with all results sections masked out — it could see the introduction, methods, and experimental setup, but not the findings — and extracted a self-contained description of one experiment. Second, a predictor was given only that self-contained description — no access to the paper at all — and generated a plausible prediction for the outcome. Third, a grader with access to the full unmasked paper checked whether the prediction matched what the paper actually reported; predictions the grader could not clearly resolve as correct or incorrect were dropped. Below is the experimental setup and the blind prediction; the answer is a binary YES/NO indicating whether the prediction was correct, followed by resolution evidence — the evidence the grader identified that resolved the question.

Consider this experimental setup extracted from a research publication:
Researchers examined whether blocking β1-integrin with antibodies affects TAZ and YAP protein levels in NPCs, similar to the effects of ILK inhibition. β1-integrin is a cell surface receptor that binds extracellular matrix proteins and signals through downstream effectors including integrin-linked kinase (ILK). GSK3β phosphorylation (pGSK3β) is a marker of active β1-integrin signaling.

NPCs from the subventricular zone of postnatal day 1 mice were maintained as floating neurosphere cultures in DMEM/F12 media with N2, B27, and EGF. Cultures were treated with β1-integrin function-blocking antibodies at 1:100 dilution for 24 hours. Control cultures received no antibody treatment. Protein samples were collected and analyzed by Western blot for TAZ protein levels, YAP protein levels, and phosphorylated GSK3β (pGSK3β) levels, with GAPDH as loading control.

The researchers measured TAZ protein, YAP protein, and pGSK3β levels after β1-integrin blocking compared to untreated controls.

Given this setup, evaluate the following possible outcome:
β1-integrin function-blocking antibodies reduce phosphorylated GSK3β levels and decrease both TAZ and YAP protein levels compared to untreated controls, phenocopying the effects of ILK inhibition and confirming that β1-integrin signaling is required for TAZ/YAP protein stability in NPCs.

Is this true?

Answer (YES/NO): NO